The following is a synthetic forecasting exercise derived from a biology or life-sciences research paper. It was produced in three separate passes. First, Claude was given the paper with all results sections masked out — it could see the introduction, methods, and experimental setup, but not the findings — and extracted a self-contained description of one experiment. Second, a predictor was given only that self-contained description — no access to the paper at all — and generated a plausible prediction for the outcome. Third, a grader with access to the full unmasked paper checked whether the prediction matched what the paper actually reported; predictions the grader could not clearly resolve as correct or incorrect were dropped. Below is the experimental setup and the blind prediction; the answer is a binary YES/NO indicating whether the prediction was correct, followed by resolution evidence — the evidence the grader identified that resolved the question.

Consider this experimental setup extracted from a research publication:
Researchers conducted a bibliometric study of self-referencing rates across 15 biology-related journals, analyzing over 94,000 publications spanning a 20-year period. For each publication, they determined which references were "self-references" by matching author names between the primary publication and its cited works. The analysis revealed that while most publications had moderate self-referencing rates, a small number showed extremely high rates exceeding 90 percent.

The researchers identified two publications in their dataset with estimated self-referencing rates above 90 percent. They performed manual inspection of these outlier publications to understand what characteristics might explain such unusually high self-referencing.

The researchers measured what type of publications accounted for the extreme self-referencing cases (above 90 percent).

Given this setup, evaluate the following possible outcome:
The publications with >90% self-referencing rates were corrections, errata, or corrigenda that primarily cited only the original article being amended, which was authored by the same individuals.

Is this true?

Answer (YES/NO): NO